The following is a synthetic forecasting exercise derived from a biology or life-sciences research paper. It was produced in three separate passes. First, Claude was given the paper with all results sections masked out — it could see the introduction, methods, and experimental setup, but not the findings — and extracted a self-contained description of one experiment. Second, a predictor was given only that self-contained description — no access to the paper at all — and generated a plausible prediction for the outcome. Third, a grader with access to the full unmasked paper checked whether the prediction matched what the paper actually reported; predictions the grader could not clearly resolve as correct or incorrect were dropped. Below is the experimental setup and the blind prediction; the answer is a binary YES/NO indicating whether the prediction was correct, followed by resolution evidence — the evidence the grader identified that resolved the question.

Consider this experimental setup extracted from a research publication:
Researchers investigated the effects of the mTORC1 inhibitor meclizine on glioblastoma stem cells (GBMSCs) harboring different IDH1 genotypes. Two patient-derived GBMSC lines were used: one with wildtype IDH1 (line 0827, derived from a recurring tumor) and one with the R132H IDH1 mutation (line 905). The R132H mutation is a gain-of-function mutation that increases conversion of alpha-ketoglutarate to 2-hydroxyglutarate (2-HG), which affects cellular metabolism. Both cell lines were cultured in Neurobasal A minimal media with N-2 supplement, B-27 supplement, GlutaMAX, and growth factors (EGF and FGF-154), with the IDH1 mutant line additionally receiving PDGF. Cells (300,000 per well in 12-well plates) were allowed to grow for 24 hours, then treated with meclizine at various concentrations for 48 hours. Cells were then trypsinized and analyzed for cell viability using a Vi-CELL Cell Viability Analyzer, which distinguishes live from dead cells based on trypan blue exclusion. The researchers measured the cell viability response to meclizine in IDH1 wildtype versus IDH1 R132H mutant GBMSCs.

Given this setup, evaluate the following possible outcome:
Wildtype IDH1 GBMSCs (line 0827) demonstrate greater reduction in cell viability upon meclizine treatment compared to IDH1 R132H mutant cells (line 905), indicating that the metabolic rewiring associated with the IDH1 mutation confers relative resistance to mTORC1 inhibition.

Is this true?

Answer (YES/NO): NO